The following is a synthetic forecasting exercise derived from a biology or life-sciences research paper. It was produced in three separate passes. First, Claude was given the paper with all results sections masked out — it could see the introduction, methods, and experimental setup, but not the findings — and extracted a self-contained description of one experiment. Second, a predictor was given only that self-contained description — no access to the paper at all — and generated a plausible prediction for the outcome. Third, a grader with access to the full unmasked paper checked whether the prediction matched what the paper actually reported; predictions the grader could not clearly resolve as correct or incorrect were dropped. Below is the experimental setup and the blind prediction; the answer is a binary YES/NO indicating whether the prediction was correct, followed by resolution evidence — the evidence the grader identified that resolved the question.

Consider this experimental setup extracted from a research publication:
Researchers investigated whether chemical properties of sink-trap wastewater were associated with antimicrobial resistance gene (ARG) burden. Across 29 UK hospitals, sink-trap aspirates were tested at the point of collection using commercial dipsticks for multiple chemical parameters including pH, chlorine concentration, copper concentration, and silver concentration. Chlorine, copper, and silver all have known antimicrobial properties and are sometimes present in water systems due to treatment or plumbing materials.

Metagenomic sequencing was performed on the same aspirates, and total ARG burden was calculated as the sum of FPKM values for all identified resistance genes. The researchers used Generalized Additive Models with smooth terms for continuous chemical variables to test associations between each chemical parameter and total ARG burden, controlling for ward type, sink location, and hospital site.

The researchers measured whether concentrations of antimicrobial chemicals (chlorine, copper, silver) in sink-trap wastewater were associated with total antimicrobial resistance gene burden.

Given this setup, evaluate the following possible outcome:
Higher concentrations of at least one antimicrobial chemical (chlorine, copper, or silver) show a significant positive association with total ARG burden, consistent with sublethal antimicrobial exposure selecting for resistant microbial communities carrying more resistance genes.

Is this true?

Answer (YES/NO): NO